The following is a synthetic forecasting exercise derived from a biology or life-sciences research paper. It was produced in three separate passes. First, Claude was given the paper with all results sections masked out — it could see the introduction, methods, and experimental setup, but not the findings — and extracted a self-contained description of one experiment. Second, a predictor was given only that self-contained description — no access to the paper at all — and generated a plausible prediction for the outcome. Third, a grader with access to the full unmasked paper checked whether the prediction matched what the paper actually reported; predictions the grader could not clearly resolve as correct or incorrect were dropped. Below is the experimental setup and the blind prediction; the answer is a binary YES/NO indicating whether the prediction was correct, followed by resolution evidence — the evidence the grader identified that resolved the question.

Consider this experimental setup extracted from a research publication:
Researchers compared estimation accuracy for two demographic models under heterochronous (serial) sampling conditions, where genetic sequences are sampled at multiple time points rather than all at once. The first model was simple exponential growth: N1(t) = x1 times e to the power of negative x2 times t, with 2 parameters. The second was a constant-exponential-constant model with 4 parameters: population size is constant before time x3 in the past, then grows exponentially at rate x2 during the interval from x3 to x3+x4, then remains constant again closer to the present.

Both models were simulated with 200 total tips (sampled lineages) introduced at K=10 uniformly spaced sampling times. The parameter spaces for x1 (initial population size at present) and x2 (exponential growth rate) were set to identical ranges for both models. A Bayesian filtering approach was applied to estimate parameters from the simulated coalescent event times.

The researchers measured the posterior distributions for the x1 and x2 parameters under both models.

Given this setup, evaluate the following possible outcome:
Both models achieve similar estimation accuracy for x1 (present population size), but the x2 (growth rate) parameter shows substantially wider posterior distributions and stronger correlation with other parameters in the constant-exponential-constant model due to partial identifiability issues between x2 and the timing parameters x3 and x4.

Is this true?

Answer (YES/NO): NO